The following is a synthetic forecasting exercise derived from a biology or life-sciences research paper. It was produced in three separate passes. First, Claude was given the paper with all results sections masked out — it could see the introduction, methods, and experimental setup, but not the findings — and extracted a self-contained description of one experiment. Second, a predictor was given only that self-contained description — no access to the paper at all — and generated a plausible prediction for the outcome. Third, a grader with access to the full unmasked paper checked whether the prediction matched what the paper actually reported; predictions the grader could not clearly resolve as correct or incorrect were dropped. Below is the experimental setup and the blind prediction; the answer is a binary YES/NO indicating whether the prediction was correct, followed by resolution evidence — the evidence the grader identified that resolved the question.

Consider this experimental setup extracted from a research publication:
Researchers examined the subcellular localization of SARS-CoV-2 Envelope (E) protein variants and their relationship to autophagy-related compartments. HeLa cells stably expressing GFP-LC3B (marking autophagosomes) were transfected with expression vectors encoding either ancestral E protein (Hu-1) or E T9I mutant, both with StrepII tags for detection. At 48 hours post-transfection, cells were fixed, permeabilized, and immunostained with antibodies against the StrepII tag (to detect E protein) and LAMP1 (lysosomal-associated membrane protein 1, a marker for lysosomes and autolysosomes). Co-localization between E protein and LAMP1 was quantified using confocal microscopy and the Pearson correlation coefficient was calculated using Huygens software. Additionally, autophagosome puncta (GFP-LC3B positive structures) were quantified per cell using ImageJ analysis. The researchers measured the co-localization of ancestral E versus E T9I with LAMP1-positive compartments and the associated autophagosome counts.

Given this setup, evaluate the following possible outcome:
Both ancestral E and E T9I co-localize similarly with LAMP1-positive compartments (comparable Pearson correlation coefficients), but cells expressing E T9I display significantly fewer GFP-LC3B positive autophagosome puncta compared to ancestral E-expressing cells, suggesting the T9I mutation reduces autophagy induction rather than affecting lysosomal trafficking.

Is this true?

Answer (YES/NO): NO